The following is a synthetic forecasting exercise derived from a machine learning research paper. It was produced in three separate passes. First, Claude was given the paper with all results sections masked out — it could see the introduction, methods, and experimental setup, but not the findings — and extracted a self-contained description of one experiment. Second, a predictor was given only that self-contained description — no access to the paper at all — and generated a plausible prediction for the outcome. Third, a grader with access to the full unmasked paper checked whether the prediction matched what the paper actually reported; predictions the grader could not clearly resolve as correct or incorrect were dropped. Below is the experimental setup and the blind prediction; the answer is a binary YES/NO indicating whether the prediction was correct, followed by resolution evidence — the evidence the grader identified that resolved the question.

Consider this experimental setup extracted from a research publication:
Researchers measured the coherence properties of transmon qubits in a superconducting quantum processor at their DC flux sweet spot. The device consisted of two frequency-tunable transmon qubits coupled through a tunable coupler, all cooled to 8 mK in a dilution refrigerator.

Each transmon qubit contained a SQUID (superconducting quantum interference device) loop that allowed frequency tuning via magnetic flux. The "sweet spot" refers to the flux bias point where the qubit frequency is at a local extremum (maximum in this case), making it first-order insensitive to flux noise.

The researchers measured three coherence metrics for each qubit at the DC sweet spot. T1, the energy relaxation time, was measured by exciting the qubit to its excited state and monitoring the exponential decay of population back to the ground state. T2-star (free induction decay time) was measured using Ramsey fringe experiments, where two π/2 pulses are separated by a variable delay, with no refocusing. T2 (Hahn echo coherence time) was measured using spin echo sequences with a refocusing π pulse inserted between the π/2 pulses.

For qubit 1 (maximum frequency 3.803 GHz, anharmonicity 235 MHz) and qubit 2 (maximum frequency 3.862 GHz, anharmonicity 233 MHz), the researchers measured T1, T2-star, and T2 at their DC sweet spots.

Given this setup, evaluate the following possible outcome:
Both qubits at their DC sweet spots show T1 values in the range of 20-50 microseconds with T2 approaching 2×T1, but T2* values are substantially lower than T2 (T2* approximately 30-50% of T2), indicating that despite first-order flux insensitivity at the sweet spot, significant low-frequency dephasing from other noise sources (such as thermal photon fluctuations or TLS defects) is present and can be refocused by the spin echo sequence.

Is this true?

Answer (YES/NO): NO